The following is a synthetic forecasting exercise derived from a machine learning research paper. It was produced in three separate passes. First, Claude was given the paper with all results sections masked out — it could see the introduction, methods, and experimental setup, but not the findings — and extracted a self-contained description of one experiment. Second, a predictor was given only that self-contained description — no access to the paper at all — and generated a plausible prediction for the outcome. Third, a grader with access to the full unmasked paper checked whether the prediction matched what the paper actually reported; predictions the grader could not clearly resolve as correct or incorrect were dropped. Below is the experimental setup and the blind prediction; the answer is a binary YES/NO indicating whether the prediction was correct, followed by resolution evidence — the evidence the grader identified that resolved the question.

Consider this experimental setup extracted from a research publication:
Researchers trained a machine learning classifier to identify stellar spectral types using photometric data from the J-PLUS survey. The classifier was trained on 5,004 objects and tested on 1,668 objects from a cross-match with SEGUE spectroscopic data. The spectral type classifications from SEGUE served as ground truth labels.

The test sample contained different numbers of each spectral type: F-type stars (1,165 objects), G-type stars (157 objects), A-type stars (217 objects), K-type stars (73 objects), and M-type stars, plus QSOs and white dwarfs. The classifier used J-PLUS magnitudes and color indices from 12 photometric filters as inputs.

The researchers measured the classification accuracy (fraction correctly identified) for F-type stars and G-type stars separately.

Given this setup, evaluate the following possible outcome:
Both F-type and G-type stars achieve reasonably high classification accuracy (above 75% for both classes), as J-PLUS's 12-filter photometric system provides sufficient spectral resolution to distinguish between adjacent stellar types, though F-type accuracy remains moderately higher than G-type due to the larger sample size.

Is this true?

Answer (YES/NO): NO